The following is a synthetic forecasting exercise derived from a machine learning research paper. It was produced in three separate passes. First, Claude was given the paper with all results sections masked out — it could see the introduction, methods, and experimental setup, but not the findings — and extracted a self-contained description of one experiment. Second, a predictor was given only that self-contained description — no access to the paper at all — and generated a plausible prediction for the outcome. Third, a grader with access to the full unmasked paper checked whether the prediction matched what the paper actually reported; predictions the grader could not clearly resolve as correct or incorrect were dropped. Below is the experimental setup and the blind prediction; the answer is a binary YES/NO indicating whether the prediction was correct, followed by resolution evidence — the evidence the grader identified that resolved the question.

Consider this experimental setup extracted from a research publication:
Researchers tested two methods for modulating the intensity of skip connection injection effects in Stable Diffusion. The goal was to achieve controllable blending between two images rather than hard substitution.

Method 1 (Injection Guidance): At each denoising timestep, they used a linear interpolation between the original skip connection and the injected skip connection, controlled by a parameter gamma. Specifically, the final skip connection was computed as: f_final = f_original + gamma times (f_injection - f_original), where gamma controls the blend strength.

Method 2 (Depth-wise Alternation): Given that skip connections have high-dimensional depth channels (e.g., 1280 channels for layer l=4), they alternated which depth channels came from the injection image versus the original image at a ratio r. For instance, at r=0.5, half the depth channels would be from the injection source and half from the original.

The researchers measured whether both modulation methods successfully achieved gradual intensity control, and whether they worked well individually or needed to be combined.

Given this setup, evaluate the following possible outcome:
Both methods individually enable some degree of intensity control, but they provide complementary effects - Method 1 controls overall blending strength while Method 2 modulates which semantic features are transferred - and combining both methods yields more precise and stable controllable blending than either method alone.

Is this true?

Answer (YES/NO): NO